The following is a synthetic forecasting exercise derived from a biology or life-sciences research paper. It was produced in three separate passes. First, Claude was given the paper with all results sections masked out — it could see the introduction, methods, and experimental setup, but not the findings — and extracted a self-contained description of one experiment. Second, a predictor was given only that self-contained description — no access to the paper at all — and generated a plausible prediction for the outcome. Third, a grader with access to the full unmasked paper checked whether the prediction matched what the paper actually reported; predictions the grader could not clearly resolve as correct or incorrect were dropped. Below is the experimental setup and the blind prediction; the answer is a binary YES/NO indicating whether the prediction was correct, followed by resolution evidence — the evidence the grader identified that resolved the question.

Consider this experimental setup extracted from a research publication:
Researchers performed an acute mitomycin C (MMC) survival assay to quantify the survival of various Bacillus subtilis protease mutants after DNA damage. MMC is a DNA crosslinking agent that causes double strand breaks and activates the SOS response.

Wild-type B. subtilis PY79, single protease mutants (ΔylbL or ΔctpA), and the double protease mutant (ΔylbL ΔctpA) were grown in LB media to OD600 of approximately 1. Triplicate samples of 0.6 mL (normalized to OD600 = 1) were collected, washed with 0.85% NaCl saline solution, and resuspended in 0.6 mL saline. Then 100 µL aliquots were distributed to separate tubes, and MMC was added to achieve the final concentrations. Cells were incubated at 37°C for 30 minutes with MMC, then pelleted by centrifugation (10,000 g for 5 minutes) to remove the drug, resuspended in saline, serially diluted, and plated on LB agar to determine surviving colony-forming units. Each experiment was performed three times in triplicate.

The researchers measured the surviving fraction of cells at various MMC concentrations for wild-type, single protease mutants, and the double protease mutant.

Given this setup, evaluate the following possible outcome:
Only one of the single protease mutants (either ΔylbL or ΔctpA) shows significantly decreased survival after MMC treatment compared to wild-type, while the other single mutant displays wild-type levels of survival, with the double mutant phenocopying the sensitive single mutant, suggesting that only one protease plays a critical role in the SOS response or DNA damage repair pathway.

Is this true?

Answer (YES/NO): NO